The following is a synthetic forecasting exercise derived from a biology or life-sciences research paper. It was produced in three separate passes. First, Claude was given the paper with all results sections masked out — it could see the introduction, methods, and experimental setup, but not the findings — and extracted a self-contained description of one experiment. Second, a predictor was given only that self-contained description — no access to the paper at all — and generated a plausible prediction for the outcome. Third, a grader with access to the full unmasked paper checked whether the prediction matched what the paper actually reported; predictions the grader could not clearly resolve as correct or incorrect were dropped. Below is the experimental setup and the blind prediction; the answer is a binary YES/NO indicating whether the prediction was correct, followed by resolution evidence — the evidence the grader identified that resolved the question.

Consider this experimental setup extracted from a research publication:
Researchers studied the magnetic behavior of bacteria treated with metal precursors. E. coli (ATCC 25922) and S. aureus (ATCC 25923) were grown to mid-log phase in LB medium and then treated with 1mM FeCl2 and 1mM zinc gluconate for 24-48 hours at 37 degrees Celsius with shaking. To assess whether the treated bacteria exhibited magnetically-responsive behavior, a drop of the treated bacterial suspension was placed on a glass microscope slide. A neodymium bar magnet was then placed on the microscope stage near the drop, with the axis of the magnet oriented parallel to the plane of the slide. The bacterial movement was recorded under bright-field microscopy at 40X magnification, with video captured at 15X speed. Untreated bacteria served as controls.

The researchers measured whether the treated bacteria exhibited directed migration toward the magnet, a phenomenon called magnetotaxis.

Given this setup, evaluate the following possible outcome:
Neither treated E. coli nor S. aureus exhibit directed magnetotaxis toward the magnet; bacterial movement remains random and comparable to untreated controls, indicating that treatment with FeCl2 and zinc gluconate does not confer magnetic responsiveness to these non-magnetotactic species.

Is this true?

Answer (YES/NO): NO